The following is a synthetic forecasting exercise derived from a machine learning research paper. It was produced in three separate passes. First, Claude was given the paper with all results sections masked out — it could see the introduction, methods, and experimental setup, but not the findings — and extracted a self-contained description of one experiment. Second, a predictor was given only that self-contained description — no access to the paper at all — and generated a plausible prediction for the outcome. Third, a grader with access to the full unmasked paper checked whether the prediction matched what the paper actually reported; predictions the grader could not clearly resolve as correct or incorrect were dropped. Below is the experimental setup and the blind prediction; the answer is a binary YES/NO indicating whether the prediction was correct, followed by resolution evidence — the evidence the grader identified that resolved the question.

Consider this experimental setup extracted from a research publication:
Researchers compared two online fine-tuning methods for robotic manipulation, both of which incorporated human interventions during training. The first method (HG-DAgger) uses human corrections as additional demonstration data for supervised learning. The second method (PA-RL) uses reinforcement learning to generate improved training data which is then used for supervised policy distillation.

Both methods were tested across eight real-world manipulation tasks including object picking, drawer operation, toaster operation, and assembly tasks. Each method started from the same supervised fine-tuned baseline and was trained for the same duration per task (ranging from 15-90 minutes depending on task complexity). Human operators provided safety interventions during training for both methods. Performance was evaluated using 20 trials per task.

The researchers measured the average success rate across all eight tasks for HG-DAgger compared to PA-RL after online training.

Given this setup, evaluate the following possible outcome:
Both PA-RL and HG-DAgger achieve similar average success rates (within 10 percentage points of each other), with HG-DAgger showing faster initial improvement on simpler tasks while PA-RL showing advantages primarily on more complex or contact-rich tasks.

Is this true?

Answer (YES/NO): NO